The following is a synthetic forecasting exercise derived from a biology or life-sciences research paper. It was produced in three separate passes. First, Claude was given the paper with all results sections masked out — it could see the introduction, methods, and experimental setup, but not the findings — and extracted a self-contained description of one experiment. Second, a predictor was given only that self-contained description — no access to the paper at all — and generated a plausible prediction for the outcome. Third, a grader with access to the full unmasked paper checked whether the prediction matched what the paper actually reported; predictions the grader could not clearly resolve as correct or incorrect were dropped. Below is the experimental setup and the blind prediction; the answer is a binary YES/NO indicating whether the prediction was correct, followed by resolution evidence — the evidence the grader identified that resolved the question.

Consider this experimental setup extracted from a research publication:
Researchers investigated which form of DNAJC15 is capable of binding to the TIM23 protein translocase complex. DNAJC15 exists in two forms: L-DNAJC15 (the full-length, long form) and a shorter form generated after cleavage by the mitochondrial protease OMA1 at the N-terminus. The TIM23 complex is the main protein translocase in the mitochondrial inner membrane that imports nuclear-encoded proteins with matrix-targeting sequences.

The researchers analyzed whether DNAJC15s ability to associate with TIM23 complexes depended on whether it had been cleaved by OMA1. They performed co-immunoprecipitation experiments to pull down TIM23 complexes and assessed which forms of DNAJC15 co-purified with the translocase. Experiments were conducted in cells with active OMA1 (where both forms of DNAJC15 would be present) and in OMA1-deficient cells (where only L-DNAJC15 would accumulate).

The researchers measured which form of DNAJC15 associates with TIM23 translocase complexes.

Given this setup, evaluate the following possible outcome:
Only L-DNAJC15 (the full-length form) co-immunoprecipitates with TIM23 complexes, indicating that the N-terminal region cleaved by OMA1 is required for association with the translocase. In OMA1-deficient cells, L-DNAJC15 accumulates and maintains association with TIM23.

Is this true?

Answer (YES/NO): YES